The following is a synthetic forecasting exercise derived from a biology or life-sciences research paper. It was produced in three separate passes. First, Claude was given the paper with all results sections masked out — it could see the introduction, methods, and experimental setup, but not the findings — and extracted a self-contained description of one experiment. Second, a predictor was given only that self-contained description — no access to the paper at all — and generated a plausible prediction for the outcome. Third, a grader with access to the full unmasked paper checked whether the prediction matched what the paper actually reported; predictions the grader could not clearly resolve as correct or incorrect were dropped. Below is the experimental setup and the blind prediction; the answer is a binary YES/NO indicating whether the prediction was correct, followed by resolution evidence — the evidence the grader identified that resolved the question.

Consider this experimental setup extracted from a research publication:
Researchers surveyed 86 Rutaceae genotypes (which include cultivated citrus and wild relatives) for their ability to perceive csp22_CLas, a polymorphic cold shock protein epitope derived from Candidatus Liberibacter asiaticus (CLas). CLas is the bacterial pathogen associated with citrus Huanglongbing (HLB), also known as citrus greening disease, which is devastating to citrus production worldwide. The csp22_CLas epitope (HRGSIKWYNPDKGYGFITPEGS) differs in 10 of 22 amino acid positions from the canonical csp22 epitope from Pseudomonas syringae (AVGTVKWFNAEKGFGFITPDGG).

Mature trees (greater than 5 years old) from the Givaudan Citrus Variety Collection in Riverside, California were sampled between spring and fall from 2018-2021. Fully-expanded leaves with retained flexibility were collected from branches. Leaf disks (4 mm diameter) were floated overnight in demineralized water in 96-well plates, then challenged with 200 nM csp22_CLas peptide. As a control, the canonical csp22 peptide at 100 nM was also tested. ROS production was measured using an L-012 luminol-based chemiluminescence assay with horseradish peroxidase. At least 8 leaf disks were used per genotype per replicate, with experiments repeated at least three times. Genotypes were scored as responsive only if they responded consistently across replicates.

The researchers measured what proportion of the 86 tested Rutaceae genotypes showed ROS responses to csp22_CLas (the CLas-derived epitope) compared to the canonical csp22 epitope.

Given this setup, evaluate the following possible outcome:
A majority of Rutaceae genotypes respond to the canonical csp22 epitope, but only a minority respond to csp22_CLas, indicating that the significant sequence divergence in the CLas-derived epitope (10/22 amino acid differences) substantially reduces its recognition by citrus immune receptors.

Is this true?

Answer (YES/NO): YES